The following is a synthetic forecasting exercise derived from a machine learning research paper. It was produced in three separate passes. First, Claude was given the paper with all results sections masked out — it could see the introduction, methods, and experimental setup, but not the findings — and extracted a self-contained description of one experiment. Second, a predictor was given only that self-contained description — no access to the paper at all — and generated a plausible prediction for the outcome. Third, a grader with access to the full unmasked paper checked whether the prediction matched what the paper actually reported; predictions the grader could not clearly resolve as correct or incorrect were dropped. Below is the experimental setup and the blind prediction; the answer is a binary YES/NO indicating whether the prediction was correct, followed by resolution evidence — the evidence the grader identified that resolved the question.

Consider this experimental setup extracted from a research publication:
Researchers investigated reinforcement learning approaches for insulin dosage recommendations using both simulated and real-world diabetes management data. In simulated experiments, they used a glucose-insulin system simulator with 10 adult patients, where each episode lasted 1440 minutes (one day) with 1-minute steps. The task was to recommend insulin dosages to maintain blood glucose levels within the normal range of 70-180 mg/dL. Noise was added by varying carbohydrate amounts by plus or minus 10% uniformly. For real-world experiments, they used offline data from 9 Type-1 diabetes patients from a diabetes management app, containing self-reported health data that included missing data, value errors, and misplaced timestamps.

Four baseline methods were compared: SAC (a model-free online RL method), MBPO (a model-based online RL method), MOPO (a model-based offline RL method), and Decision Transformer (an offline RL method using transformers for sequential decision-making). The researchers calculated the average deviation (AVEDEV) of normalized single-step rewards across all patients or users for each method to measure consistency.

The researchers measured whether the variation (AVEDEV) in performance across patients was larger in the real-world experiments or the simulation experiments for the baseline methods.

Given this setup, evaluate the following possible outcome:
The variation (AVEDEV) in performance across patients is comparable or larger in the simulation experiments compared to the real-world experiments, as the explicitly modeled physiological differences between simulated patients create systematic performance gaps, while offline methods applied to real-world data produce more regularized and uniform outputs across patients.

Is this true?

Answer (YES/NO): NO